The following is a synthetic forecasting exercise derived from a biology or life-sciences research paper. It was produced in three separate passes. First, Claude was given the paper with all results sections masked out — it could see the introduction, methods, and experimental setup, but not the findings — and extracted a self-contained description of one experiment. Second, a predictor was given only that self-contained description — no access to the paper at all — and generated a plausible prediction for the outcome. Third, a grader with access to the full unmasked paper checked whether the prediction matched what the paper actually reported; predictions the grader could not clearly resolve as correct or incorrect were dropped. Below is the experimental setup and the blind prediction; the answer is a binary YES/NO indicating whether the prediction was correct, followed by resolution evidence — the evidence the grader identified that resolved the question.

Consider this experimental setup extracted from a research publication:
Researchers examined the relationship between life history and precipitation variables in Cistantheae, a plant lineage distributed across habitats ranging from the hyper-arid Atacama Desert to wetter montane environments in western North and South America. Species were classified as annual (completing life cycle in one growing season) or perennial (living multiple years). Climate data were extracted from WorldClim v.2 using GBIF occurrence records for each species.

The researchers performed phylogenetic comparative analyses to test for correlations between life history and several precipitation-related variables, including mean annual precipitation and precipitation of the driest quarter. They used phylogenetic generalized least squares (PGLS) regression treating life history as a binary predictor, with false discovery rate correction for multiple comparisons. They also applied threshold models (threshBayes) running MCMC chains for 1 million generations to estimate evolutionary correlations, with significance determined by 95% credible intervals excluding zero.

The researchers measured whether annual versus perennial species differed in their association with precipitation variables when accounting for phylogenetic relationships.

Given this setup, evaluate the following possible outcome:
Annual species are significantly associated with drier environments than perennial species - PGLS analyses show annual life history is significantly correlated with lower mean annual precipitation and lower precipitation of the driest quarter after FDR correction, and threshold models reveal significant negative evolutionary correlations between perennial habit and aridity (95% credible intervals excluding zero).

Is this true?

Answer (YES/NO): NO